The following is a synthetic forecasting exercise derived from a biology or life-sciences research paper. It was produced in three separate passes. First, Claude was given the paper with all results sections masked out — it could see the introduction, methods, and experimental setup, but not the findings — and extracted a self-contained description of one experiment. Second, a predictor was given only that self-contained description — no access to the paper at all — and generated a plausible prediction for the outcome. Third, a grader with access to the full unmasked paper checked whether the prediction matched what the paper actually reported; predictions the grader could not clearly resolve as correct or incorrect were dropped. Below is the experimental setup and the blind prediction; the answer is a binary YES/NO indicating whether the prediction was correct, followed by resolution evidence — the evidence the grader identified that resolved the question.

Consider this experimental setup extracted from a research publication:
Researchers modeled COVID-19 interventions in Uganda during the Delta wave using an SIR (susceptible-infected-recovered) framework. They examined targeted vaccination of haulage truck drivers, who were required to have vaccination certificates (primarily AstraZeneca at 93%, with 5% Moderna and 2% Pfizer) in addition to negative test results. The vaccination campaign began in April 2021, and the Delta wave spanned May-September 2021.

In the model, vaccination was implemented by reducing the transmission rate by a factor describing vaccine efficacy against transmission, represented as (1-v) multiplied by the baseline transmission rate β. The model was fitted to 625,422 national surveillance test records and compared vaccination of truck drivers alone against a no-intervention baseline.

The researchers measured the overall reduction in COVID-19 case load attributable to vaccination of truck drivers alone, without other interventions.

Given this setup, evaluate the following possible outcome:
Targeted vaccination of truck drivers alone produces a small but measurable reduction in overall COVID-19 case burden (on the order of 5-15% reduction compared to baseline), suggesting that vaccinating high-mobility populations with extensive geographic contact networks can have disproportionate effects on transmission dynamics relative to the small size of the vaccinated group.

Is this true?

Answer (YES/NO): NO